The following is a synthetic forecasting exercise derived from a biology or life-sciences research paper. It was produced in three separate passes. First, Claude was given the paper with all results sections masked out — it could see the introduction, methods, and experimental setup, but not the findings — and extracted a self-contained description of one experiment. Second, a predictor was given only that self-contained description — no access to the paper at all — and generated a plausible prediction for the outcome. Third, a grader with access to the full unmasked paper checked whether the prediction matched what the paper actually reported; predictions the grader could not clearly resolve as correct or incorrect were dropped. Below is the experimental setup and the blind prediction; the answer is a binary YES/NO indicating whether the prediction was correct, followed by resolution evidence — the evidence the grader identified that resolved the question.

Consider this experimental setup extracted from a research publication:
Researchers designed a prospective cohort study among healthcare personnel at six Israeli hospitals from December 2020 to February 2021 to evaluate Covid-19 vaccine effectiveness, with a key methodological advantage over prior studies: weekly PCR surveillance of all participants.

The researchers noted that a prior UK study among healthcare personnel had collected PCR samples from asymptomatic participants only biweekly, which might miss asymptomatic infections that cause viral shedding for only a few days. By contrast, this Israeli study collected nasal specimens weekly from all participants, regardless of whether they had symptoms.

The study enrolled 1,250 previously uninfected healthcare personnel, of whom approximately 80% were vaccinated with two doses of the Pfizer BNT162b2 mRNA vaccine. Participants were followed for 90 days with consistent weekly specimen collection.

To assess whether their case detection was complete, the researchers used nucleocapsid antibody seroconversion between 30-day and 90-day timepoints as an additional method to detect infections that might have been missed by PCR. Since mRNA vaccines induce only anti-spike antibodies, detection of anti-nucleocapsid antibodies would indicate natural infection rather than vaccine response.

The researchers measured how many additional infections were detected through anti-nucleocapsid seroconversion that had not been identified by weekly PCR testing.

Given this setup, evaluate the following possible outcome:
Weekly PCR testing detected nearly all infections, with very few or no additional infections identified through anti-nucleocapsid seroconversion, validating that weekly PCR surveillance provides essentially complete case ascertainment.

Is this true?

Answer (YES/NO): YES